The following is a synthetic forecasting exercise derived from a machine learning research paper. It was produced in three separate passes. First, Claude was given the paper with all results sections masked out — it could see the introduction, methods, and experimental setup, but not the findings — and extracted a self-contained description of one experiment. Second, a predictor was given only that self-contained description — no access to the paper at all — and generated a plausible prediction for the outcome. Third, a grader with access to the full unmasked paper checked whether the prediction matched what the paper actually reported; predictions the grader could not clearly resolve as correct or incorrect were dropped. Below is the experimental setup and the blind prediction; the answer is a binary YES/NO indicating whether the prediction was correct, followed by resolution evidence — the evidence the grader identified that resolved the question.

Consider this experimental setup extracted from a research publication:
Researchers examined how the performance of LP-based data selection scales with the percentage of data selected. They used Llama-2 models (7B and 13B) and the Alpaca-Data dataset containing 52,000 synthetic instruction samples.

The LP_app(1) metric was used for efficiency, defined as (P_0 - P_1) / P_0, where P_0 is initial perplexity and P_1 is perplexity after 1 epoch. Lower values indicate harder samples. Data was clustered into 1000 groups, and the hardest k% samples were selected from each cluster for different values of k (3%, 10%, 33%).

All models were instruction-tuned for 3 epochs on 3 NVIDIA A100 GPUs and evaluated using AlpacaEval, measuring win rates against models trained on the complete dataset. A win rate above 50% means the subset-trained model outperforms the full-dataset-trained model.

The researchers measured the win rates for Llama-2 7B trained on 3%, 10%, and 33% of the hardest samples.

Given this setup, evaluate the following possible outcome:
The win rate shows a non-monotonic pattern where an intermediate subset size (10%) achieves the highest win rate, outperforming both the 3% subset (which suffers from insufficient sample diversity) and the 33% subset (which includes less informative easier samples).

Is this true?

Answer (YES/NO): NO